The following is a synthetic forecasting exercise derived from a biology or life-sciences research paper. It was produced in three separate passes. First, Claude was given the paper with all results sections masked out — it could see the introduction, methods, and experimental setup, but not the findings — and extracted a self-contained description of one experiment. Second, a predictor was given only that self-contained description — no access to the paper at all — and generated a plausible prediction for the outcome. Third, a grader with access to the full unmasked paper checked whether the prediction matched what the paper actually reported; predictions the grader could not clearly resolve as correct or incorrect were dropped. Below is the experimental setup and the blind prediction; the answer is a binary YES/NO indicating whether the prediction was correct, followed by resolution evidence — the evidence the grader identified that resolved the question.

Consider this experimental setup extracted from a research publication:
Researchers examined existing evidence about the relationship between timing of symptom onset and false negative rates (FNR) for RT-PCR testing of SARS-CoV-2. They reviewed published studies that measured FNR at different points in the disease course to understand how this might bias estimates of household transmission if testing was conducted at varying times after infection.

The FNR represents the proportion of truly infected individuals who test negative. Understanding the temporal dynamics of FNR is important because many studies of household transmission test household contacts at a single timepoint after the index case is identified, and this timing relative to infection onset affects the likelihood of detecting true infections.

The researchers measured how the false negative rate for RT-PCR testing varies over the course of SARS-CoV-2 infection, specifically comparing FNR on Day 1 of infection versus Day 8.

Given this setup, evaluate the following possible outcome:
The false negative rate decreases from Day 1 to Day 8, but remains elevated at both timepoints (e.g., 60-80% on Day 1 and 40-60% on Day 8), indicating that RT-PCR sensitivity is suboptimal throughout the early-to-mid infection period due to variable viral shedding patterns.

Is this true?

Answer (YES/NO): NO